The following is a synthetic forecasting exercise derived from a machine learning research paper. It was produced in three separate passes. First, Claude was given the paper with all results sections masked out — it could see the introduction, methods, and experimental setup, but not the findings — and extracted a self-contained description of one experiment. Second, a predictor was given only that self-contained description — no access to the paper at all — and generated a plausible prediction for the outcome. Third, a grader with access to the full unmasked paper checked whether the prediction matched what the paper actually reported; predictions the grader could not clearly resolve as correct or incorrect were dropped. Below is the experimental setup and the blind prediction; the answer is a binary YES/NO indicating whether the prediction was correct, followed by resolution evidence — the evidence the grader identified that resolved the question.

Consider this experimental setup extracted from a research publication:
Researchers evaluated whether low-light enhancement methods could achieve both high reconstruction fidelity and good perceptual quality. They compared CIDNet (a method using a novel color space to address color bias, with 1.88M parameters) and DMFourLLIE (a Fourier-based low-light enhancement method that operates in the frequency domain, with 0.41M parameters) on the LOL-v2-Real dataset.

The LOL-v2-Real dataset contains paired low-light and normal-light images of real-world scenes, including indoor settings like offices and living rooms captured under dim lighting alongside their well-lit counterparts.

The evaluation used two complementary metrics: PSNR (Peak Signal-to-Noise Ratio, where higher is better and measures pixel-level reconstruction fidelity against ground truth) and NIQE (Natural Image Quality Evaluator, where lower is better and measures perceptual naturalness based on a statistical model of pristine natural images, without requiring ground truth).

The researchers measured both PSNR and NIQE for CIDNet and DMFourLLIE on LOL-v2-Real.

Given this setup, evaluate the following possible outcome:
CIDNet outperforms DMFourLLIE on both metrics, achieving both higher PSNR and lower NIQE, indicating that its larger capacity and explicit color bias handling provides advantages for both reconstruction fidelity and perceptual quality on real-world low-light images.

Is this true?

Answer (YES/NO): NO